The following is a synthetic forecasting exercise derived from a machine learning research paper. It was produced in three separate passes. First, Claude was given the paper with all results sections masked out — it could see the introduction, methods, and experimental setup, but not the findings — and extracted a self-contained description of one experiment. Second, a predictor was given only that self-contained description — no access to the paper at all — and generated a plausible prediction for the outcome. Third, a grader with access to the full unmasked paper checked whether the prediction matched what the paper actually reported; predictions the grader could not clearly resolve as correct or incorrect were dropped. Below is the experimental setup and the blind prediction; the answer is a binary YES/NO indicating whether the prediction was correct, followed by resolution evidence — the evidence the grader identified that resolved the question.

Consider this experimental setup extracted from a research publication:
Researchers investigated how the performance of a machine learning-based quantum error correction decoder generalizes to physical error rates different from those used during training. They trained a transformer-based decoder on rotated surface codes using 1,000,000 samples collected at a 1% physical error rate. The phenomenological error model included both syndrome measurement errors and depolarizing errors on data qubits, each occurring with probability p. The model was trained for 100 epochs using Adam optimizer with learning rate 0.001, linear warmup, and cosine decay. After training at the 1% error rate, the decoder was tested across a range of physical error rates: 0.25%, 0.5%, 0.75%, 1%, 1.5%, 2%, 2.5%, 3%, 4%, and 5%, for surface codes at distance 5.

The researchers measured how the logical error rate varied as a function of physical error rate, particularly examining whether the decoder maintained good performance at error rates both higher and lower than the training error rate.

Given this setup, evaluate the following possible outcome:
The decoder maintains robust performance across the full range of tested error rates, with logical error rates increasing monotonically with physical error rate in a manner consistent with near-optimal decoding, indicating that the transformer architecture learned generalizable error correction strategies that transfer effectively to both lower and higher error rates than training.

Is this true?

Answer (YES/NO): YES